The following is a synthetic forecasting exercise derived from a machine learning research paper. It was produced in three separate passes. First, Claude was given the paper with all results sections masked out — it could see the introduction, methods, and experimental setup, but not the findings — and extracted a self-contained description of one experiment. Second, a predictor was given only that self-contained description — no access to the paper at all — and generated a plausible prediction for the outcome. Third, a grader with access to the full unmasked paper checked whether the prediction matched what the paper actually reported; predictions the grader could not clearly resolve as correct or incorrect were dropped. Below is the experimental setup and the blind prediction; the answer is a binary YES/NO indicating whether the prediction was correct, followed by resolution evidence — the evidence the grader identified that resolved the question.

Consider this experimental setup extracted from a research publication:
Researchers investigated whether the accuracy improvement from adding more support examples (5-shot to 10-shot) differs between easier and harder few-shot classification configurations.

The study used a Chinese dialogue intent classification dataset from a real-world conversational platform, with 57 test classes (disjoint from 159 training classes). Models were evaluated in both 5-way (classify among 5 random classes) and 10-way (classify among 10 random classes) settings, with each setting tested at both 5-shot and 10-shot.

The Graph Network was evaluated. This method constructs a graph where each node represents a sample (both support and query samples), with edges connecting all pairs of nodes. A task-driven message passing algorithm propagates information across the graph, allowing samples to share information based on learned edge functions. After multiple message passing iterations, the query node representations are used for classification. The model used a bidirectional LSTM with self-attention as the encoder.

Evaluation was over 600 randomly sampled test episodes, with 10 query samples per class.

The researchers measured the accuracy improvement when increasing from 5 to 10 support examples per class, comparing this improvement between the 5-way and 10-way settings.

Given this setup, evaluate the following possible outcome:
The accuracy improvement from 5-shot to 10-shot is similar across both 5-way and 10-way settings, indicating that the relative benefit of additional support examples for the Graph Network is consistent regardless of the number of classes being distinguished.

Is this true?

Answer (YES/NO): NO